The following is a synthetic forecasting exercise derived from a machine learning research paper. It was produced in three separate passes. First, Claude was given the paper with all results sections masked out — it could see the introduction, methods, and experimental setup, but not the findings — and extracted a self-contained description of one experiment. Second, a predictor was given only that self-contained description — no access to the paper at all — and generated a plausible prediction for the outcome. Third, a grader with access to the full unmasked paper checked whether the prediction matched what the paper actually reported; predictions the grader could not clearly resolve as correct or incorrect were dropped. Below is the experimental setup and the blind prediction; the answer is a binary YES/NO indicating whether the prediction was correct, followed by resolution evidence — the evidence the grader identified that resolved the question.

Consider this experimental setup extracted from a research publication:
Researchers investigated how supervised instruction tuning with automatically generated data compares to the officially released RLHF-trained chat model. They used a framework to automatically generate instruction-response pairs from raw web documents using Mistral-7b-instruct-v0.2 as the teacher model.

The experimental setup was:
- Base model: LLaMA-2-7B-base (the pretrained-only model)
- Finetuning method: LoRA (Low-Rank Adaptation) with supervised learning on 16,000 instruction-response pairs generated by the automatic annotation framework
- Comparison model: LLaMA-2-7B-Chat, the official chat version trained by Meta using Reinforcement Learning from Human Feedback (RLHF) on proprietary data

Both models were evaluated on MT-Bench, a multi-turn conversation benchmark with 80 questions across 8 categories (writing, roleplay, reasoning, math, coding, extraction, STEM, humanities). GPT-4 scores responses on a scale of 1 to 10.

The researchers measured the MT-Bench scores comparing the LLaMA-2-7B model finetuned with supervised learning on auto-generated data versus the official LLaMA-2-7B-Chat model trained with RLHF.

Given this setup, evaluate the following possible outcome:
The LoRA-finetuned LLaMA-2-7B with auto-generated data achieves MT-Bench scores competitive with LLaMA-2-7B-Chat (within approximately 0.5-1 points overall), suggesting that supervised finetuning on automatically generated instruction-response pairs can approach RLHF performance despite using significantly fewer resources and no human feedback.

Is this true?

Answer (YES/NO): NO